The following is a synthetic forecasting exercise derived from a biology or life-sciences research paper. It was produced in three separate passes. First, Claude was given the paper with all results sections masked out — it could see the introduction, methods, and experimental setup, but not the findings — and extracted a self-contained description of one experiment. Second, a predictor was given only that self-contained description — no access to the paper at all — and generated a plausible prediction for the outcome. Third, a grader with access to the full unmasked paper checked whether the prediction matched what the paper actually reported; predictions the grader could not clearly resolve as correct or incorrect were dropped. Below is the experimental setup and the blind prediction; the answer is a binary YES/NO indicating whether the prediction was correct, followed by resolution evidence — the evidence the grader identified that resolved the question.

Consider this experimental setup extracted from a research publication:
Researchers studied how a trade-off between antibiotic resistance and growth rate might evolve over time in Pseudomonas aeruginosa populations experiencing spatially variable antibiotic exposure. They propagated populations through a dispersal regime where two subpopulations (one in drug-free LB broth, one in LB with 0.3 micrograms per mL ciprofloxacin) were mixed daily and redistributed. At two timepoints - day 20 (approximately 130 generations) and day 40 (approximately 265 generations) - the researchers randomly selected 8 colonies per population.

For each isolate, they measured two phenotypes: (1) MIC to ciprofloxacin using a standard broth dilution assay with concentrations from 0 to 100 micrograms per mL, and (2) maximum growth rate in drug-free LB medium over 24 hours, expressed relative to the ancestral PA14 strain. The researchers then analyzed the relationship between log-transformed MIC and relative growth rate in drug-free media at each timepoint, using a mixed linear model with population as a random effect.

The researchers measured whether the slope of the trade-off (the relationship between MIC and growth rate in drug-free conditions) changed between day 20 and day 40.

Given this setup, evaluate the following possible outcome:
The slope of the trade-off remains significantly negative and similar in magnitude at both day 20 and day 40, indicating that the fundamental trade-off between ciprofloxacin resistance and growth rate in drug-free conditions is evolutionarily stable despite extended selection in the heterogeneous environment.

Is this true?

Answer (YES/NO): NO